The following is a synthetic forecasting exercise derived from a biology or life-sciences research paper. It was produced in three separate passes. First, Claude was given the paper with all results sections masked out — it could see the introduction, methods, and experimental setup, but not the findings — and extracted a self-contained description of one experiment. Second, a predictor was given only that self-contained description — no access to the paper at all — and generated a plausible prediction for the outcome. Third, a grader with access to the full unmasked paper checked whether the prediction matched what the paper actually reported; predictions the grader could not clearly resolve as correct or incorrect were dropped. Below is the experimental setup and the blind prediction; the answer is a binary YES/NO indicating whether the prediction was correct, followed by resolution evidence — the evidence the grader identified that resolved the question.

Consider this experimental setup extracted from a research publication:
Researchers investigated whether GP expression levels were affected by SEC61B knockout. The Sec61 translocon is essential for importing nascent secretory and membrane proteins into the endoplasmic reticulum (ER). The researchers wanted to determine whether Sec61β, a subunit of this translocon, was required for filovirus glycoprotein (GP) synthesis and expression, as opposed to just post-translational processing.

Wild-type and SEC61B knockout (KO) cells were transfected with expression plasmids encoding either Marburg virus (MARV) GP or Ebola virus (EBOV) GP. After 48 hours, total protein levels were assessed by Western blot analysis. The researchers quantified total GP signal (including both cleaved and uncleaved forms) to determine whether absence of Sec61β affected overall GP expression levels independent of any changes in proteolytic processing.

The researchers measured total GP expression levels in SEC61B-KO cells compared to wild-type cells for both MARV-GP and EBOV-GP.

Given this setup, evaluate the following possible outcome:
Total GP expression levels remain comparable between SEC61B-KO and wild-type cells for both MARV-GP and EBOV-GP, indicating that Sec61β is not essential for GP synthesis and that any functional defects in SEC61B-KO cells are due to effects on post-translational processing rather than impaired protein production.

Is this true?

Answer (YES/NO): YES